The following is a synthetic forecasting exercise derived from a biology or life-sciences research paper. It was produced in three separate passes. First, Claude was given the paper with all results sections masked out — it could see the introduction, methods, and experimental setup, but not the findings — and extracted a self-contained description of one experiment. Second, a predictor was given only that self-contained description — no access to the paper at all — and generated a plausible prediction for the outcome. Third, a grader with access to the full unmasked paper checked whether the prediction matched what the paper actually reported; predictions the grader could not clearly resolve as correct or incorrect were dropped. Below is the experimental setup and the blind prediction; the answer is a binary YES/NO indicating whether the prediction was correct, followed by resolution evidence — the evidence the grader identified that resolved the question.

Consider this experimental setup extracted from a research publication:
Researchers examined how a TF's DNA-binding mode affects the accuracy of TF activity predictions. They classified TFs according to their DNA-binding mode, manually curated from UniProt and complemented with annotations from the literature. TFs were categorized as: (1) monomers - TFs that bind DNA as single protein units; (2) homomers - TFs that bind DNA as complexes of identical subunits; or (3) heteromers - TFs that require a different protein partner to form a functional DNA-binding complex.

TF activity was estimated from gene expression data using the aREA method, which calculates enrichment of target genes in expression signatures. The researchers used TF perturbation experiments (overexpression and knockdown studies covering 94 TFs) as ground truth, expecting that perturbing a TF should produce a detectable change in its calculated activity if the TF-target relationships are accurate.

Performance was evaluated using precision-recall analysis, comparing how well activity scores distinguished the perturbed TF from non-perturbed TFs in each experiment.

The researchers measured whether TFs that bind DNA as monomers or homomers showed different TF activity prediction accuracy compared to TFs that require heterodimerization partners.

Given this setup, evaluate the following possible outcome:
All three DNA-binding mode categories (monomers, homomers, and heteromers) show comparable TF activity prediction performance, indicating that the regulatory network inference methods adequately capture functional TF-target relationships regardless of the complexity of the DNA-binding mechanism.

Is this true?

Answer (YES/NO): NO